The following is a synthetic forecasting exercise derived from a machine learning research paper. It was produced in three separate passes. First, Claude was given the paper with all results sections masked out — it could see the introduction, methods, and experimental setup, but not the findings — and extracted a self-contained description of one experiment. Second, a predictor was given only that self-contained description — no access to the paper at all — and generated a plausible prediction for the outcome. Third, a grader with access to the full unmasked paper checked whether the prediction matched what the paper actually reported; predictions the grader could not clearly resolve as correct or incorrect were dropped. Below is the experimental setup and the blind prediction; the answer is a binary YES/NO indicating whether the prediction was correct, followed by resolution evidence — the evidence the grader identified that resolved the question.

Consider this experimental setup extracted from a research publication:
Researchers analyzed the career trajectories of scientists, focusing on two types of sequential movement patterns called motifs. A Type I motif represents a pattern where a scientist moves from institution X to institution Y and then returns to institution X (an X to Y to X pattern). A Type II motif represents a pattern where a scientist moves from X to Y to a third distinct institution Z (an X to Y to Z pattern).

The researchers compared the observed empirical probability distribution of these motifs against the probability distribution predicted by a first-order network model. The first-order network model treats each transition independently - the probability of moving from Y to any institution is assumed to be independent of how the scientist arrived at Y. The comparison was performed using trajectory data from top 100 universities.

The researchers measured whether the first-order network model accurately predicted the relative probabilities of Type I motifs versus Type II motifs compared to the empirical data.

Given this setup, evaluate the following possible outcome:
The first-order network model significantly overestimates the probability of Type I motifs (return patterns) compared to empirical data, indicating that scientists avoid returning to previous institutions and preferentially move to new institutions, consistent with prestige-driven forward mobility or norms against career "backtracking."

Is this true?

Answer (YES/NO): NO